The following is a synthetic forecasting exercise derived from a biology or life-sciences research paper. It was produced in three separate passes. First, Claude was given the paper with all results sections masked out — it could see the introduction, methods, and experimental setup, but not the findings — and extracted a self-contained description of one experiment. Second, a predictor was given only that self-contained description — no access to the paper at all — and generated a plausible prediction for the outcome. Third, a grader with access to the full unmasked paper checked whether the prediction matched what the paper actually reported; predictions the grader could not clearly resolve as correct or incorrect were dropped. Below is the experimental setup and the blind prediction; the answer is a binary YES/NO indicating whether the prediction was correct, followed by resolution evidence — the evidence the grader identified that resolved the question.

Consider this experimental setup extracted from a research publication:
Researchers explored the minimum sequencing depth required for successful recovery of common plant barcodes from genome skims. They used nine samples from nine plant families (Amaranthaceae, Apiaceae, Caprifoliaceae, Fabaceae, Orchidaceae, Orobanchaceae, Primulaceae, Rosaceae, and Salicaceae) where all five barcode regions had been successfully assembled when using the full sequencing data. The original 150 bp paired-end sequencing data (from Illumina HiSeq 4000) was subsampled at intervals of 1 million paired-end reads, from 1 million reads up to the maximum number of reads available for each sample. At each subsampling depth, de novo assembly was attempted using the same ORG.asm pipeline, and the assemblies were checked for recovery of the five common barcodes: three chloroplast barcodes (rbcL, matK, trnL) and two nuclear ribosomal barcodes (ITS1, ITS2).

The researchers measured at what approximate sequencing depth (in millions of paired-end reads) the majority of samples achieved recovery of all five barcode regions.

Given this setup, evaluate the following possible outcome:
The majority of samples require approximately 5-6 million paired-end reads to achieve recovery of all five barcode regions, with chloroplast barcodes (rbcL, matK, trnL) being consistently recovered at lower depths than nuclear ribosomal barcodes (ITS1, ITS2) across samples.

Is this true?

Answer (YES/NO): NO